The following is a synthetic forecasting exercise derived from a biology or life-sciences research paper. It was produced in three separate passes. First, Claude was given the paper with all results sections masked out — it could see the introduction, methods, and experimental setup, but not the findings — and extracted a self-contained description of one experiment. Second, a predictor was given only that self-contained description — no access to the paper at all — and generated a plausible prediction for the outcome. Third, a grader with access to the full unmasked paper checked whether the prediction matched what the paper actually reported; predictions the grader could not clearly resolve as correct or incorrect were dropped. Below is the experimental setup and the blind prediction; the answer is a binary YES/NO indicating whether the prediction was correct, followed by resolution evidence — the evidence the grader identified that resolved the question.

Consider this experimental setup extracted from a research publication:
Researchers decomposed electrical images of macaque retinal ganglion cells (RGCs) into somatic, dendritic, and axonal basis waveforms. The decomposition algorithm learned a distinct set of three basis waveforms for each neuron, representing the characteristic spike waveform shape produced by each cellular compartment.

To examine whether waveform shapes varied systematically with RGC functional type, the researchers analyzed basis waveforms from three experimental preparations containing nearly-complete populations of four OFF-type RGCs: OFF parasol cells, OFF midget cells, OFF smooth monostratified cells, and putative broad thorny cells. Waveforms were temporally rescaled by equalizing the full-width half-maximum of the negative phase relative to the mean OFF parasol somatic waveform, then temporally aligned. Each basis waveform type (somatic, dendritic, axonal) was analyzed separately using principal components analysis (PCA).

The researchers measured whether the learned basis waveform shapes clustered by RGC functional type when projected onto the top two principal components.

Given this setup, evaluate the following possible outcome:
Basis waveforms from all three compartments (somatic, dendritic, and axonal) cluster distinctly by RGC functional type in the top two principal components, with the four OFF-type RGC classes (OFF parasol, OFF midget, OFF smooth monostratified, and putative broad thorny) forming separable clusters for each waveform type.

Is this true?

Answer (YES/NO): NO